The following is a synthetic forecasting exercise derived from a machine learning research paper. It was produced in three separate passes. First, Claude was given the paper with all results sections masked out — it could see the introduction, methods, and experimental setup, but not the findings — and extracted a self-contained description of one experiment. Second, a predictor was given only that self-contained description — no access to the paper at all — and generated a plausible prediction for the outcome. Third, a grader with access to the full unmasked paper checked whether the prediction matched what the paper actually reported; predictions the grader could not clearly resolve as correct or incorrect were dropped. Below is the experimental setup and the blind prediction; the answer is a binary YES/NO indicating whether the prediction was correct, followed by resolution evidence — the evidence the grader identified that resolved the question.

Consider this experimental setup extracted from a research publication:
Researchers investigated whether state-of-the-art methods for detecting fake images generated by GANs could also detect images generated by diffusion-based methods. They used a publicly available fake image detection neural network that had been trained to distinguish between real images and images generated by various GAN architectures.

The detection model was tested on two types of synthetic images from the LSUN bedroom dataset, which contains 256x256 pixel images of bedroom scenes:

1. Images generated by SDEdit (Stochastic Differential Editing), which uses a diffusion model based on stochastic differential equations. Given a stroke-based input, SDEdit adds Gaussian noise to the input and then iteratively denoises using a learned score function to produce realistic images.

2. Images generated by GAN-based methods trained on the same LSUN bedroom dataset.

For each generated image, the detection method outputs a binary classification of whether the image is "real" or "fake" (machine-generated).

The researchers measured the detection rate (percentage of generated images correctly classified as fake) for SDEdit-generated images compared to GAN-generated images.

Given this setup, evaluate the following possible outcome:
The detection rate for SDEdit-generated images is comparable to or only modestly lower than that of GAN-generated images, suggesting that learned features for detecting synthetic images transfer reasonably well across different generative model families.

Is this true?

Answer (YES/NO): NO